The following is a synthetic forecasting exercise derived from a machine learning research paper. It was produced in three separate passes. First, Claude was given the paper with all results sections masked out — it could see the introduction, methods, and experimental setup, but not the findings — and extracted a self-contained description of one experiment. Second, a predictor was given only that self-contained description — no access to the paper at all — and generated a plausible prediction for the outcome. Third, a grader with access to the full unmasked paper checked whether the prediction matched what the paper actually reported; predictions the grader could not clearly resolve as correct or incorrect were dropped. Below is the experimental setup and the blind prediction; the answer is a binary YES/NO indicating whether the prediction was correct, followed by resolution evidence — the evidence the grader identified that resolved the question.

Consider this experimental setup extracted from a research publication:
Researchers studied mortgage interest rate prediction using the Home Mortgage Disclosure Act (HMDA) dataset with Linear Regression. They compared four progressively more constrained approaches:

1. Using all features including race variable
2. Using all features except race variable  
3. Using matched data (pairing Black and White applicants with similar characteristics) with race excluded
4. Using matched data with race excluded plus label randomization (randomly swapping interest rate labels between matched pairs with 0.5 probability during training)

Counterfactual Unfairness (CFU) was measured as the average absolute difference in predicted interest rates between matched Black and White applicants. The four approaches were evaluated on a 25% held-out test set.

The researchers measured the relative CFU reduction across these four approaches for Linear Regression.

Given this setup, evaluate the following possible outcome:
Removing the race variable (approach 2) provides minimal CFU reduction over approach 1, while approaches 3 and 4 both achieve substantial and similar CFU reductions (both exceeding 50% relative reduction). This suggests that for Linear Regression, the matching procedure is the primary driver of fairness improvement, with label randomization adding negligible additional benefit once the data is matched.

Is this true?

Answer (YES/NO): NO